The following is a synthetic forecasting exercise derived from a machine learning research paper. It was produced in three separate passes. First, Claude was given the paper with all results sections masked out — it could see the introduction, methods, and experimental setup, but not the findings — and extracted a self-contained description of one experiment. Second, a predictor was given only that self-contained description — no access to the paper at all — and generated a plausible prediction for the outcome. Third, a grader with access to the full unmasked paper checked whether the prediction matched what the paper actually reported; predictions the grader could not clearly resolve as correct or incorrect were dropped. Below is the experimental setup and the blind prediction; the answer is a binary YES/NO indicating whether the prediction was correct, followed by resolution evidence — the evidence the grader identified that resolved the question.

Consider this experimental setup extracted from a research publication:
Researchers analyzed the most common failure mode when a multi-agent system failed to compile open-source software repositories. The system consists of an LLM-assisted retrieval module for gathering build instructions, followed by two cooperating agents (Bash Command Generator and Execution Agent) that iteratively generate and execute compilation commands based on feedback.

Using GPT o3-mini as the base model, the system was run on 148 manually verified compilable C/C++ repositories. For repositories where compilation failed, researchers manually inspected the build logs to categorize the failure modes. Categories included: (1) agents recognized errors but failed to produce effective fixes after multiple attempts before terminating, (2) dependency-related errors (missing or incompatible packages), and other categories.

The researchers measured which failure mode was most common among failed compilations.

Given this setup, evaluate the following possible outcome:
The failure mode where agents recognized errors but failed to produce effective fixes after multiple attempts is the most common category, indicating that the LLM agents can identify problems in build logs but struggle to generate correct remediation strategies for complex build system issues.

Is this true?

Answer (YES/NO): YES